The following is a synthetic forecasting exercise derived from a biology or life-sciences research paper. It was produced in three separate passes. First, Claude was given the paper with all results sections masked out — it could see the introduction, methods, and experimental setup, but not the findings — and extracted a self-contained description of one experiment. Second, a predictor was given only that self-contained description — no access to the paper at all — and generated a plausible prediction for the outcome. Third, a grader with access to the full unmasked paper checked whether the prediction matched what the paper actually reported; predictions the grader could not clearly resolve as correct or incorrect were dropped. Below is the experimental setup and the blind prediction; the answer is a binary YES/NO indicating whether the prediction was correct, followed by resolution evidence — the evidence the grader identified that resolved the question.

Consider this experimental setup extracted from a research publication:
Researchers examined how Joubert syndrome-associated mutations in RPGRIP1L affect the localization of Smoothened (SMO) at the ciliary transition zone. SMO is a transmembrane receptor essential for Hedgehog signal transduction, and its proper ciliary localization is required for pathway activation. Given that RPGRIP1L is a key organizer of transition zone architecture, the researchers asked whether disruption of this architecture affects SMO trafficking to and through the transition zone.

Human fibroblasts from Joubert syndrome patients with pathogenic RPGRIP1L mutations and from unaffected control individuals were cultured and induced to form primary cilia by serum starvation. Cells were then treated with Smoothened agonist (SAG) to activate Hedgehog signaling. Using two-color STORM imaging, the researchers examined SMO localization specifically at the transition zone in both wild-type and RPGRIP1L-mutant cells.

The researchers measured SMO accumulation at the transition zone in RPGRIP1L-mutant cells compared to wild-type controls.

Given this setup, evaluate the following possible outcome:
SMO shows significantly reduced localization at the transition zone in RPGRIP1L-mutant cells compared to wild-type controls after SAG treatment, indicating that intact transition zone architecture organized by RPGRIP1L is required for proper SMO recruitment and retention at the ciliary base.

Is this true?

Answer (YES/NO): YES